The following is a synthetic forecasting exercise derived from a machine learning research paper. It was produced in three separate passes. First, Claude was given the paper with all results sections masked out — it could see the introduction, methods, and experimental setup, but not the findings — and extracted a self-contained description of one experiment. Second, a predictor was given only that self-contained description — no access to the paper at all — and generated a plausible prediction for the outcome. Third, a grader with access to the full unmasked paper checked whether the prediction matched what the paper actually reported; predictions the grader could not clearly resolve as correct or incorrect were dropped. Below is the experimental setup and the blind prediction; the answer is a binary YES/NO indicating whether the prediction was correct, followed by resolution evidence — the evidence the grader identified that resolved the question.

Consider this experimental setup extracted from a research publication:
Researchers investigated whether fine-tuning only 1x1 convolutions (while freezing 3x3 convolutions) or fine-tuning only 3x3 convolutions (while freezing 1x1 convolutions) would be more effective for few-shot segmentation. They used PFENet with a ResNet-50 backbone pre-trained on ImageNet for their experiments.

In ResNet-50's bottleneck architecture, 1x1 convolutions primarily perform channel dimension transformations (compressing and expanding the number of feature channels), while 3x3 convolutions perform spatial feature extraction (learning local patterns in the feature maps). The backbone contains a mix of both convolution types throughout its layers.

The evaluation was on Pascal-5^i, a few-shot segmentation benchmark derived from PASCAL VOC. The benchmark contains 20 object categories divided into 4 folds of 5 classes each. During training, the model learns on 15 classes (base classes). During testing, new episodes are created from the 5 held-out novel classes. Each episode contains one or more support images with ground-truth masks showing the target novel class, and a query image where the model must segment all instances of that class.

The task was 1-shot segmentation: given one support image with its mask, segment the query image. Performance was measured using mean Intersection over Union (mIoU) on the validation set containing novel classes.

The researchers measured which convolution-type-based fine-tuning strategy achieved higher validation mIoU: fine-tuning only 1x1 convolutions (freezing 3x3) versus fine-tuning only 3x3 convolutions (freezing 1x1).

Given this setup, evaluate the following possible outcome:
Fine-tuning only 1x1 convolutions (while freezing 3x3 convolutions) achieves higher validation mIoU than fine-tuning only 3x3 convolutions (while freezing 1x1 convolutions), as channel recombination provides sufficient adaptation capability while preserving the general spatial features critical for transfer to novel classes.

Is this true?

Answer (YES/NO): NO